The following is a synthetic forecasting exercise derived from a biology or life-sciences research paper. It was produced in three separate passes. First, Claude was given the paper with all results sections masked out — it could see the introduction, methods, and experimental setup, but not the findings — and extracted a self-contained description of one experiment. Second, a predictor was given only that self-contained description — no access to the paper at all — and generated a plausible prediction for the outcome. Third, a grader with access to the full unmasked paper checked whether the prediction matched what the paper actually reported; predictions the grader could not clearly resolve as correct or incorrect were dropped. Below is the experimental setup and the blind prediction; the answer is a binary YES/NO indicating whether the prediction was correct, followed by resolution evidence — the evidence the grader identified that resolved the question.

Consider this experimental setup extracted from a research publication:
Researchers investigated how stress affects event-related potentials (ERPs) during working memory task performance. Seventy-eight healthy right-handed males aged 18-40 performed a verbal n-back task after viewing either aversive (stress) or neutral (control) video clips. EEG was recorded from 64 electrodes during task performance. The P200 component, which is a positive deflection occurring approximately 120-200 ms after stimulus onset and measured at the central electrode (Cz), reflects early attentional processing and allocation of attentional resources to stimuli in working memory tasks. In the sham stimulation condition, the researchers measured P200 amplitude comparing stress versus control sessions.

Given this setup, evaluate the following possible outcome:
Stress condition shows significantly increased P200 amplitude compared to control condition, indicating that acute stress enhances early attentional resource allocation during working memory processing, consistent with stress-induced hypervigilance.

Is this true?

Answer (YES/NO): YES